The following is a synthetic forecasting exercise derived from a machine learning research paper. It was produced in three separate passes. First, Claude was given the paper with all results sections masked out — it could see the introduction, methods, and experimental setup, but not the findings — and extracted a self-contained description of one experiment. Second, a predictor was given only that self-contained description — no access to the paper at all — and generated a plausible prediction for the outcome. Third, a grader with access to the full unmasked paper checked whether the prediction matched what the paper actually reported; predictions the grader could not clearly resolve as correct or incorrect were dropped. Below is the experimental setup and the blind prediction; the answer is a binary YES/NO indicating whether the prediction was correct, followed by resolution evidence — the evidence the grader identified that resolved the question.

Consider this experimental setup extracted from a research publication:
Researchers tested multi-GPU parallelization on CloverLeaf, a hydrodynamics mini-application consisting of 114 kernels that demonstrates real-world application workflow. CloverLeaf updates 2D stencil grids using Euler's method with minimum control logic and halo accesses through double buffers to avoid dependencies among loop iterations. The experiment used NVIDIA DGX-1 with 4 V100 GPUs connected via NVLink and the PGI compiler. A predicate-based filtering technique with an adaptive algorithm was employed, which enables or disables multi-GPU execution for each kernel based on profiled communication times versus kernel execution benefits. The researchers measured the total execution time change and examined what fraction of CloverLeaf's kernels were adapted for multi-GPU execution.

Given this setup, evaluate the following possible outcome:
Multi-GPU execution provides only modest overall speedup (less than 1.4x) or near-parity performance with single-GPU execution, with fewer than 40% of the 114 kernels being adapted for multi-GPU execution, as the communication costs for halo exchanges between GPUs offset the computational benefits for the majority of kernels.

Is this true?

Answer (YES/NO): YES